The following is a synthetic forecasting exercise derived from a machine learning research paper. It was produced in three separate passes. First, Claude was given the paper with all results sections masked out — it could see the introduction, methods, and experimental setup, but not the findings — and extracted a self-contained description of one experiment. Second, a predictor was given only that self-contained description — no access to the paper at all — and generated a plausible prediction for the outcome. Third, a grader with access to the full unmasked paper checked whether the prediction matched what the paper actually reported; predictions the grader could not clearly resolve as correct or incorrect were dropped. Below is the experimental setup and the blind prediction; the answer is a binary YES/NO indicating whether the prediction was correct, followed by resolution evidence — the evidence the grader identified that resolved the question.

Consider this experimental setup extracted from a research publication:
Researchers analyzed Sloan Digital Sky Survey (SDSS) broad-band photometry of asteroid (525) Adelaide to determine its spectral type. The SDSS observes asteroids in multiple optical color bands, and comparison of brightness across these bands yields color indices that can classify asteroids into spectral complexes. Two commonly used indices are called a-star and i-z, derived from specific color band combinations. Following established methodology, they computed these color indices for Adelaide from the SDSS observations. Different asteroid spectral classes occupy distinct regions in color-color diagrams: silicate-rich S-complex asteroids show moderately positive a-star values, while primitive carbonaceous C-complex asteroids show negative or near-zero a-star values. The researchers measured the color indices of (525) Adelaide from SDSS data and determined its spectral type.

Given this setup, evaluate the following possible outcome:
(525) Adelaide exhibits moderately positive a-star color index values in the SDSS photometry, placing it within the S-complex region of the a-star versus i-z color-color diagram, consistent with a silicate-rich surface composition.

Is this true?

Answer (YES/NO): YES